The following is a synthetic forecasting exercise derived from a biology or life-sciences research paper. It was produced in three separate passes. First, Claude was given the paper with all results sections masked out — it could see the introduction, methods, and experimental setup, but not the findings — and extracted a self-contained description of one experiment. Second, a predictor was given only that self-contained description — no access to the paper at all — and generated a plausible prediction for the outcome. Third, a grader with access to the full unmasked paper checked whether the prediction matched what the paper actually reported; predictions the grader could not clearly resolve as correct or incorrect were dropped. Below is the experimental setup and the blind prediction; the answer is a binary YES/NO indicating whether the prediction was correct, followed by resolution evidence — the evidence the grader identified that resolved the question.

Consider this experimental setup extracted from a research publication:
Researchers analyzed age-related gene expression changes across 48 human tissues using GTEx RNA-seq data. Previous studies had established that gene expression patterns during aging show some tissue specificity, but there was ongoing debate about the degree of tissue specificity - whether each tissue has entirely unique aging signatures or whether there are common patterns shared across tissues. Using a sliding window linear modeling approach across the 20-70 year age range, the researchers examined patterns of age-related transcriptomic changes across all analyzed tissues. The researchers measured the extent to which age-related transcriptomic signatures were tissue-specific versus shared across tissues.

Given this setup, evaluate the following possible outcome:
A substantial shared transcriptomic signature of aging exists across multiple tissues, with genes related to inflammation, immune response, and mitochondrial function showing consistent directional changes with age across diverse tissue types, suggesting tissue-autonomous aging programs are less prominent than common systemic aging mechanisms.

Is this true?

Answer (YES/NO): NO